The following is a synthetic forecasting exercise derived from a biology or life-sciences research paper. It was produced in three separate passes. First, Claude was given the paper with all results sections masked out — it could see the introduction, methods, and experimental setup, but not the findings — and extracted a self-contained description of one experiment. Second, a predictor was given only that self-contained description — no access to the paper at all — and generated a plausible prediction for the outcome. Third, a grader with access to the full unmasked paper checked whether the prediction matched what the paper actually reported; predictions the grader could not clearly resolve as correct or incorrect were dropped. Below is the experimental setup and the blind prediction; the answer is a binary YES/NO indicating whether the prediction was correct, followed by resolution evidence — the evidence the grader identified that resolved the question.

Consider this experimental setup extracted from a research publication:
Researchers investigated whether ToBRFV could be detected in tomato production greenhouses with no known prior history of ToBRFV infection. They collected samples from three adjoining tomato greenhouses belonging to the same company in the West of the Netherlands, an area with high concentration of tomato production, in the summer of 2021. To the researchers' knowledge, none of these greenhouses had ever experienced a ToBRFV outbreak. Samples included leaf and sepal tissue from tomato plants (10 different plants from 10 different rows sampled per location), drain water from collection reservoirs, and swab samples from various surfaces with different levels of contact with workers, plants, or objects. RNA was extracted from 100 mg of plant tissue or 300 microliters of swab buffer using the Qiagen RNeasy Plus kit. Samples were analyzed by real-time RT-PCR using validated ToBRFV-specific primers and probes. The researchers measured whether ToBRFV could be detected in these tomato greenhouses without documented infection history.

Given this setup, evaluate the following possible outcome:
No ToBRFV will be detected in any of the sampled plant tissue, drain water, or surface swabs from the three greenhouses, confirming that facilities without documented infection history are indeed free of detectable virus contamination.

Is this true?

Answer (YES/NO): NO